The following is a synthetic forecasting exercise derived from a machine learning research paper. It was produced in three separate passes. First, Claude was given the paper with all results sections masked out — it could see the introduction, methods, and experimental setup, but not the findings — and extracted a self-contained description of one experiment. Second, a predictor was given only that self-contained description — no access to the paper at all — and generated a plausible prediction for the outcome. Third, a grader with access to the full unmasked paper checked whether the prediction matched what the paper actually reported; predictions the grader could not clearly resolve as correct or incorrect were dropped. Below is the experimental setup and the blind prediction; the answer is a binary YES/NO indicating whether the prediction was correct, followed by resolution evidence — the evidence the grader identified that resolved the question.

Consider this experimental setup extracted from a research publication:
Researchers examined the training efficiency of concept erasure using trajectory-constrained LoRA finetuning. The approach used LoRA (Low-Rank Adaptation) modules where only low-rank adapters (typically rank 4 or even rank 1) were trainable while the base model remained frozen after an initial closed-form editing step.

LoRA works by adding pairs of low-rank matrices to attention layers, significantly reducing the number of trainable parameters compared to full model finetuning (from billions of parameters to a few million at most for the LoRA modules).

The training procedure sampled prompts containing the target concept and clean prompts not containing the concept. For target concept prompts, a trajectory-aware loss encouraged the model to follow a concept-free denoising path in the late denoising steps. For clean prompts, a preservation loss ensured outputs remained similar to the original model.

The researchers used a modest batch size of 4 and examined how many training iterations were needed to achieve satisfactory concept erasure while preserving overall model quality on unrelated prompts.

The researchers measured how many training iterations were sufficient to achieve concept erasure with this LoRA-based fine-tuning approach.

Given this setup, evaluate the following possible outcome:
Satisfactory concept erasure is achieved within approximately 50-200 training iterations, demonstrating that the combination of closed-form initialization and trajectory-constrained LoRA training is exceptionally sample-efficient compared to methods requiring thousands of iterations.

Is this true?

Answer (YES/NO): NO